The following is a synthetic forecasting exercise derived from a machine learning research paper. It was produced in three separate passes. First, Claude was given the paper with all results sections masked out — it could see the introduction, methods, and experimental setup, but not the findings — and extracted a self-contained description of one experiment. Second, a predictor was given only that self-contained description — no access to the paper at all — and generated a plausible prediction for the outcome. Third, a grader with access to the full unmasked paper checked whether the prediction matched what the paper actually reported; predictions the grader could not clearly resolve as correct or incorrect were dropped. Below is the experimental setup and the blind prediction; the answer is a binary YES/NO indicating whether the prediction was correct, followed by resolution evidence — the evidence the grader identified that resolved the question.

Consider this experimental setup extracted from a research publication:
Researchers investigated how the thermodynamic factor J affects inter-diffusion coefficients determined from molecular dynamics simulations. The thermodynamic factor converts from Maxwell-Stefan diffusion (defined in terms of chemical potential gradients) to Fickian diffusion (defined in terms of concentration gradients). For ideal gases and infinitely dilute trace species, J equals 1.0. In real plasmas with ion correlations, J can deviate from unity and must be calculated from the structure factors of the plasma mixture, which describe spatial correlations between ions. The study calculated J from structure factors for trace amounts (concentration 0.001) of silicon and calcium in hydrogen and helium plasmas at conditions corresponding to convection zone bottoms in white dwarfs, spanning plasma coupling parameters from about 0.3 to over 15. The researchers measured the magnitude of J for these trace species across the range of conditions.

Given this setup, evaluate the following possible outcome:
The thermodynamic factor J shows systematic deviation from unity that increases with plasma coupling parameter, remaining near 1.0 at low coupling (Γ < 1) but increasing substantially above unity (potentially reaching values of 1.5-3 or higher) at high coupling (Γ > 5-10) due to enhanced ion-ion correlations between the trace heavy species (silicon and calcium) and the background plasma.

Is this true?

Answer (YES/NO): NO